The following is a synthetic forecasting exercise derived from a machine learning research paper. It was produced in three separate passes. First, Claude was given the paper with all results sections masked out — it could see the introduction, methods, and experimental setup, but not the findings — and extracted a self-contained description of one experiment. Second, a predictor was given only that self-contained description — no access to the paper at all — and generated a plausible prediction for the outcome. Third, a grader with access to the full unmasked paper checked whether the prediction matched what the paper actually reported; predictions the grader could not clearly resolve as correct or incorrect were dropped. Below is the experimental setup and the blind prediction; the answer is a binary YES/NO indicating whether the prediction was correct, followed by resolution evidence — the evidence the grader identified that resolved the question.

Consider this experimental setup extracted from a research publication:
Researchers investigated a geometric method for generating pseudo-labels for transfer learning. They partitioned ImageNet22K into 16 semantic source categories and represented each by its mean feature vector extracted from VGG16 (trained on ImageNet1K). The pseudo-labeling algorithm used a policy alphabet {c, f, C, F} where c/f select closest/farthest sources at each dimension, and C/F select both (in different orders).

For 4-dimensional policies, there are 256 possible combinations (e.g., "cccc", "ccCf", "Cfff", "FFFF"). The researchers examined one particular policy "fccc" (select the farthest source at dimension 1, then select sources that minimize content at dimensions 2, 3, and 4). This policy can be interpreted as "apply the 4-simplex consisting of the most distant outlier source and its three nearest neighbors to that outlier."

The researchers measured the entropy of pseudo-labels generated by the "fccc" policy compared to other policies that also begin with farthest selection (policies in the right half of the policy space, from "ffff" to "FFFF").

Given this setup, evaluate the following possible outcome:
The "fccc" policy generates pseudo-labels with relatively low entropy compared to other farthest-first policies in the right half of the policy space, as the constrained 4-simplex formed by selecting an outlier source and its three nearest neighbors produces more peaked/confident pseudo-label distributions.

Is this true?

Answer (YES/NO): YES